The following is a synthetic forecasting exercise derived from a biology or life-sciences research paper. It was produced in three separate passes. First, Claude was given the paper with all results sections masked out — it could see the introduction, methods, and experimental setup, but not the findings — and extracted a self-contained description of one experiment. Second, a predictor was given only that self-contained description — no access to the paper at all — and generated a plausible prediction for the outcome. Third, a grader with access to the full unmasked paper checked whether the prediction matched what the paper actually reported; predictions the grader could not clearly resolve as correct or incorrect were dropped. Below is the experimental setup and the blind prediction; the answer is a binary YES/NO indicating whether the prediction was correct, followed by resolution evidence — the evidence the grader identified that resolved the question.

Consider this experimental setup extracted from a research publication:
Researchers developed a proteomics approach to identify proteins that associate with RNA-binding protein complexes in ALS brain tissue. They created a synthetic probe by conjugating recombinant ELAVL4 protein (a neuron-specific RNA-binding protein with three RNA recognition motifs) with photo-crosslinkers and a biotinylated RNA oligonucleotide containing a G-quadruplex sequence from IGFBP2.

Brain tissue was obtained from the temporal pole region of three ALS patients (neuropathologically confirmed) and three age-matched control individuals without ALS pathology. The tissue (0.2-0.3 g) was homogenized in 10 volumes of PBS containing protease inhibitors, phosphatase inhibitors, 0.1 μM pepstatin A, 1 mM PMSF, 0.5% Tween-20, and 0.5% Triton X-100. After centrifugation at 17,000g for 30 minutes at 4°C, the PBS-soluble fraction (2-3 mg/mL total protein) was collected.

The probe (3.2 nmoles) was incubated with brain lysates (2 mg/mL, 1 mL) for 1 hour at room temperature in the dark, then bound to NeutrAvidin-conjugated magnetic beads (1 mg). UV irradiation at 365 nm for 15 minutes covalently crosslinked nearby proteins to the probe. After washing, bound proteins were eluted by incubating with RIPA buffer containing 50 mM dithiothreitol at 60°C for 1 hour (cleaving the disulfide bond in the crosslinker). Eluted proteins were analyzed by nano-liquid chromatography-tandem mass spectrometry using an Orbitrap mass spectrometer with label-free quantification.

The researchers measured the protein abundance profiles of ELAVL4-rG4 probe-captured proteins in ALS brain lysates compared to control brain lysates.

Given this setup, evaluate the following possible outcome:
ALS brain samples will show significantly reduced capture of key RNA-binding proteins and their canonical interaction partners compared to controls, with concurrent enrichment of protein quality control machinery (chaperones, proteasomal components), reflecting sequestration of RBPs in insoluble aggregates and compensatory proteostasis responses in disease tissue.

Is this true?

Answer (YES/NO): NO